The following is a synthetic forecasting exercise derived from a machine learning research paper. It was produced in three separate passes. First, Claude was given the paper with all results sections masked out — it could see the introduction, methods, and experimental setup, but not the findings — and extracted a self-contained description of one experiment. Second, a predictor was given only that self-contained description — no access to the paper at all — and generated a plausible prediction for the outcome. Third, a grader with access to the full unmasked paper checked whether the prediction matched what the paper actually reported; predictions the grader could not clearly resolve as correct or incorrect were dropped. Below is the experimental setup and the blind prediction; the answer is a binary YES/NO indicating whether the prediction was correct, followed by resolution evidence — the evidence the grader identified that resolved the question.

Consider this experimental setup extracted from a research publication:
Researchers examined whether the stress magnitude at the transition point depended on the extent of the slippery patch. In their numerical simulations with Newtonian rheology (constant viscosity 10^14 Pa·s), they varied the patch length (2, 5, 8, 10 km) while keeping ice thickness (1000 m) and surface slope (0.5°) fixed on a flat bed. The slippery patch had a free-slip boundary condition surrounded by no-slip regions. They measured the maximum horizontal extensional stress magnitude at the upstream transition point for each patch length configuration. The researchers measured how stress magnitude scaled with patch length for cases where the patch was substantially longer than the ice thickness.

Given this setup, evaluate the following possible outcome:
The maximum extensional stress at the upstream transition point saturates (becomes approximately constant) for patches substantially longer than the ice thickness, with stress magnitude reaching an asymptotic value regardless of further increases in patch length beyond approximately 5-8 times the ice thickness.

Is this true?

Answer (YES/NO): NO